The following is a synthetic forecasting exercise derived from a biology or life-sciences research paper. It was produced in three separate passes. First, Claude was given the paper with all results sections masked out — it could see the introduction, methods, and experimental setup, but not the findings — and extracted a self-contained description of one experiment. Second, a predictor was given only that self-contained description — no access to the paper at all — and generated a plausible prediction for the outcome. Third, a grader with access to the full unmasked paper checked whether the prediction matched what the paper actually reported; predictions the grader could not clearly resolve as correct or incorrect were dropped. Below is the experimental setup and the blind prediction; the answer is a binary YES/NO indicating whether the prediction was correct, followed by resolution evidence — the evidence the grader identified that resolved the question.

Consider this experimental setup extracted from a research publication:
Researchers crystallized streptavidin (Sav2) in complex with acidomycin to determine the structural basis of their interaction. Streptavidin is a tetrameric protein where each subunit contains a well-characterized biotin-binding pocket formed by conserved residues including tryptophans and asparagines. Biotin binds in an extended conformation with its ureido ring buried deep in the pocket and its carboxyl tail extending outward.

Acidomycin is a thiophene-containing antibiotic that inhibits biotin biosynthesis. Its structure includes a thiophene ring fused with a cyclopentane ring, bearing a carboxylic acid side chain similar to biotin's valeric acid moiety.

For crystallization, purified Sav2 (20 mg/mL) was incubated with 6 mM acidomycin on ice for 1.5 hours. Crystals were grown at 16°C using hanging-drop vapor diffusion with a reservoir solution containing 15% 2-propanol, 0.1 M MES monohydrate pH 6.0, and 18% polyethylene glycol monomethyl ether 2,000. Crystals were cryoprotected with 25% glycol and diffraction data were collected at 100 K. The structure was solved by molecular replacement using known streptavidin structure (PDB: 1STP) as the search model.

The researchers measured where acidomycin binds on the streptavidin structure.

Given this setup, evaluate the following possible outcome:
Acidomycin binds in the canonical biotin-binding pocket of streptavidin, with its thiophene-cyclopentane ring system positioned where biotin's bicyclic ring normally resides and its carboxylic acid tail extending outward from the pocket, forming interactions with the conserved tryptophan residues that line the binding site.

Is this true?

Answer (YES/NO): NO